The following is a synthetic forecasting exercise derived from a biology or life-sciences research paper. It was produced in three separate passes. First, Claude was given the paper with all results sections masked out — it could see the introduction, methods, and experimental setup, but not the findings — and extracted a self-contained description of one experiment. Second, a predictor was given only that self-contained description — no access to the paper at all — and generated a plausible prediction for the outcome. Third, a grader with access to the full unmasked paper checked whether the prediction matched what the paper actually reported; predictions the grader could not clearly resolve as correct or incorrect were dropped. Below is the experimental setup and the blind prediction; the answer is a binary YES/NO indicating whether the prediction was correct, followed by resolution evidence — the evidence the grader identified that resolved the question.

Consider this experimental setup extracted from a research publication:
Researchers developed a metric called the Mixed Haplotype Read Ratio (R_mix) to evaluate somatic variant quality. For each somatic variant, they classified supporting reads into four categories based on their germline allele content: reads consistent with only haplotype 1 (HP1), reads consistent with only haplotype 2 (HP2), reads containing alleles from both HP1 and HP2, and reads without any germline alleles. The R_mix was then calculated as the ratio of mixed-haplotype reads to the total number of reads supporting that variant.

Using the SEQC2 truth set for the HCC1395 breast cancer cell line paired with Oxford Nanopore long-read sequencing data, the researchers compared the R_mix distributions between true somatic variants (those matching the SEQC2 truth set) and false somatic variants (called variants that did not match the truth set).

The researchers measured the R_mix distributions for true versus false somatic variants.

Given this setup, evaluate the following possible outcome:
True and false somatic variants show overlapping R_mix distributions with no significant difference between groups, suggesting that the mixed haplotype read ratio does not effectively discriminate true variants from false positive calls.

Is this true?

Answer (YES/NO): NO